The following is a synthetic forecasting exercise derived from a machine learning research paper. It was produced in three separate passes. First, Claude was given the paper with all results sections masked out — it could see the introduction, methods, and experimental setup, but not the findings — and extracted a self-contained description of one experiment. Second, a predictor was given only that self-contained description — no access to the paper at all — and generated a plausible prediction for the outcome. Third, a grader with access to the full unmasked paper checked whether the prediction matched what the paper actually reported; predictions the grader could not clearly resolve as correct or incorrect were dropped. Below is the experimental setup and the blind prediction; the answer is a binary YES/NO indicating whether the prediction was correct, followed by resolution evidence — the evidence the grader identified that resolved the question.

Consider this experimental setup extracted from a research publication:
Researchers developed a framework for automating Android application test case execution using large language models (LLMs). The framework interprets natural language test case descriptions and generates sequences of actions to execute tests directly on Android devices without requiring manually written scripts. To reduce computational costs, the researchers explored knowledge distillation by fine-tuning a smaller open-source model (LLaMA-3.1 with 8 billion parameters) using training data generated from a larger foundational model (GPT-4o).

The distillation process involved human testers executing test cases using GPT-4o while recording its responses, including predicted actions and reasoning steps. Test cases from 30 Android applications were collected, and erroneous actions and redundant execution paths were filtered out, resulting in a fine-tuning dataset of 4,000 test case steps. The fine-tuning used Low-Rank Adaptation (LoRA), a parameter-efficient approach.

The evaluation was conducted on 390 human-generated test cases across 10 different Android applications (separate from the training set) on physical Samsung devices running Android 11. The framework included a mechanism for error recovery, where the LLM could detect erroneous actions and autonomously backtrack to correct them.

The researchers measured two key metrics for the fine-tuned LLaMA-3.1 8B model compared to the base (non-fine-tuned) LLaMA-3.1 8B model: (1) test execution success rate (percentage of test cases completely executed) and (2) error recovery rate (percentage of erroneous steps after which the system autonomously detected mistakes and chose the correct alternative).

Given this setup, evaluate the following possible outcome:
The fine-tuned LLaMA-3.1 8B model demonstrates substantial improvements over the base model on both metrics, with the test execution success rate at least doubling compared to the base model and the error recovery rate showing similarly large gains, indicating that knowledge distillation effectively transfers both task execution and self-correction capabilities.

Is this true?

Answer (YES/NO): NO